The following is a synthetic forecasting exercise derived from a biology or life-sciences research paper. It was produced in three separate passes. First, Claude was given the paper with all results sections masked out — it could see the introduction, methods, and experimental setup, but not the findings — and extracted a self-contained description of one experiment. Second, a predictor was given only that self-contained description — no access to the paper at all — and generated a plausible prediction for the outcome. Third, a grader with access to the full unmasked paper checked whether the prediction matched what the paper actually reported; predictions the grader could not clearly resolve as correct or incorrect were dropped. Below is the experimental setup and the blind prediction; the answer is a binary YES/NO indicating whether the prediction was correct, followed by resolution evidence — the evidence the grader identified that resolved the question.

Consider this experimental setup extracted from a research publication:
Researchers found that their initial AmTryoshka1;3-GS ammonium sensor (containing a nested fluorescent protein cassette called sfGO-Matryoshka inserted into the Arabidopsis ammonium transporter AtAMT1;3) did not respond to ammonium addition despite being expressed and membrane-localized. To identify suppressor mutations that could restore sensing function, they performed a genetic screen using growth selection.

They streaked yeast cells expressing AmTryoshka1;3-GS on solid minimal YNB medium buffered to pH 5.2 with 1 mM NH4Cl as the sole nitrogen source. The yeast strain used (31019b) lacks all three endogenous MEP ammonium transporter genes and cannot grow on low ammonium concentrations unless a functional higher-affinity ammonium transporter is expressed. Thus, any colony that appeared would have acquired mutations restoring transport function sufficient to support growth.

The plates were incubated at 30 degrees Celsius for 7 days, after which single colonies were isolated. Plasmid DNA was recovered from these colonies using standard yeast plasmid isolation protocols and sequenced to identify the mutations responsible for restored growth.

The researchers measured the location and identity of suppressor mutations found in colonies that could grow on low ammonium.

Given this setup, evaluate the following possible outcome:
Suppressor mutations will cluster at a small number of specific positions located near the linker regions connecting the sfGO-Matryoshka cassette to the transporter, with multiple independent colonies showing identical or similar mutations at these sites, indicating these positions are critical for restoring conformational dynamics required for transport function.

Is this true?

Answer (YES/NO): NO